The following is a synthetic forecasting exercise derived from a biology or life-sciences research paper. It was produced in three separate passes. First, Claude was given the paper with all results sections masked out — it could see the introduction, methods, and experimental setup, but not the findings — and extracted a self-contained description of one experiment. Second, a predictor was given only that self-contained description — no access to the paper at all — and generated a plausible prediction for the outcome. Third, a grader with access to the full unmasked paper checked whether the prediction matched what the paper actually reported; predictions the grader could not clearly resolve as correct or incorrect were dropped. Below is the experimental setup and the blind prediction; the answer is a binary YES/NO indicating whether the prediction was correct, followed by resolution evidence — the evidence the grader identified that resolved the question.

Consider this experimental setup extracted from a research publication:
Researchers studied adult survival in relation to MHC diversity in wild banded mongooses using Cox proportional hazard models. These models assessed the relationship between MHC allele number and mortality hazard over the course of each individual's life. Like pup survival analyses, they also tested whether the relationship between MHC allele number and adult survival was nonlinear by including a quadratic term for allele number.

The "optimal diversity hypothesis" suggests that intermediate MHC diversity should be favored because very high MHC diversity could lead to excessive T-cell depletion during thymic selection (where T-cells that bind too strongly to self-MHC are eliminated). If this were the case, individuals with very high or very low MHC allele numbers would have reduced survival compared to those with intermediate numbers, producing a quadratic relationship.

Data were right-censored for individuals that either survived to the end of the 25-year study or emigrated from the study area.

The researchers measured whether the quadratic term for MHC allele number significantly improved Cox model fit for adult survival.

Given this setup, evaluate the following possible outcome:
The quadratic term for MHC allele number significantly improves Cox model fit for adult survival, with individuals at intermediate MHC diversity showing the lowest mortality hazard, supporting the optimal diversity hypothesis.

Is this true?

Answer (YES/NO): NO